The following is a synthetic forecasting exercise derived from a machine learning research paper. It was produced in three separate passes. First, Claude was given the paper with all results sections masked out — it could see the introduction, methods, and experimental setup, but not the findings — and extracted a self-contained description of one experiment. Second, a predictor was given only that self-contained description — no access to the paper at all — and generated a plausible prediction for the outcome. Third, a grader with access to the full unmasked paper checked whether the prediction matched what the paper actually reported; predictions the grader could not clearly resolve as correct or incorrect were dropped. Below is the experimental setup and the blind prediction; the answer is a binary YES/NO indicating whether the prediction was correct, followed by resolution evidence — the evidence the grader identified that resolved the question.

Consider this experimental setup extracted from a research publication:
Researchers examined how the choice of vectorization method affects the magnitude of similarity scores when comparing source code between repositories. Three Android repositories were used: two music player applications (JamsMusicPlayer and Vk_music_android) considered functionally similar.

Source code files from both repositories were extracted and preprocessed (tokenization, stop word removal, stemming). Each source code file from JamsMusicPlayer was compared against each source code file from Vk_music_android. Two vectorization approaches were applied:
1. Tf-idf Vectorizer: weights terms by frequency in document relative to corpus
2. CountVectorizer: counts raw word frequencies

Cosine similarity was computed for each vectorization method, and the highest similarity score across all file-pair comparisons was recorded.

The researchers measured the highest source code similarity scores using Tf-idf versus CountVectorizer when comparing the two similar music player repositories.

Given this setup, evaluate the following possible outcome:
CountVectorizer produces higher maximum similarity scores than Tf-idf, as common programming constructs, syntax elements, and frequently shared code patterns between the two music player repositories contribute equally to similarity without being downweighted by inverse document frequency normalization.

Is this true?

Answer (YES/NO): YES